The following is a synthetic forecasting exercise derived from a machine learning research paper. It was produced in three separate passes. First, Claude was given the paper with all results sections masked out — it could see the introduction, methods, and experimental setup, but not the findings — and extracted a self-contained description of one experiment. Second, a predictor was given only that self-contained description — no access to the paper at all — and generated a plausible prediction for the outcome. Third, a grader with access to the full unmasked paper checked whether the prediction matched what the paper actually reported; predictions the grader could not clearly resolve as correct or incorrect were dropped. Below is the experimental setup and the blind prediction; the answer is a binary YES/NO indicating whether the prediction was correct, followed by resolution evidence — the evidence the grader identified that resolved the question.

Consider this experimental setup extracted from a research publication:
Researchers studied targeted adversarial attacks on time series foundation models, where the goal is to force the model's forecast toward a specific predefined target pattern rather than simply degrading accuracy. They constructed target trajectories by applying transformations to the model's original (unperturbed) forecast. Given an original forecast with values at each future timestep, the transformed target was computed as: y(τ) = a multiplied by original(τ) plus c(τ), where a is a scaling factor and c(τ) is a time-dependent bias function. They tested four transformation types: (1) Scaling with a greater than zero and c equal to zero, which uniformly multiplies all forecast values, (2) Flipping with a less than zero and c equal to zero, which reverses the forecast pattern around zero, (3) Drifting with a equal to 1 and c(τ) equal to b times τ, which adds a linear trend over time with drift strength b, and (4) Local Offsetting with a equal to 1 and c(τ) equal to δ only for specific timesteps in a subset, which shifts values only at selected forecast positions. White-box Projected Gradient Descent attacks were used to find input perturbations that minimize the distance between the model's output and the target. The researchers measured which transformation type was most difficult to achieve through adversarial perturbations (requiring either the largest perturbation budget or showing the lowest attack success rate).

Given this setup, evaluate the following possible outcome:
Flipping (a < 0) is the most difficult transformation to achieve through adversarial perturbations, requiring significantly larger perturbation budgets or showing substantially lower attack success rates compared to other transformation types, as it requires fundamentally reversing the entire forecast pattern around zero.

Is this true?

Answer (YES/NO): NO